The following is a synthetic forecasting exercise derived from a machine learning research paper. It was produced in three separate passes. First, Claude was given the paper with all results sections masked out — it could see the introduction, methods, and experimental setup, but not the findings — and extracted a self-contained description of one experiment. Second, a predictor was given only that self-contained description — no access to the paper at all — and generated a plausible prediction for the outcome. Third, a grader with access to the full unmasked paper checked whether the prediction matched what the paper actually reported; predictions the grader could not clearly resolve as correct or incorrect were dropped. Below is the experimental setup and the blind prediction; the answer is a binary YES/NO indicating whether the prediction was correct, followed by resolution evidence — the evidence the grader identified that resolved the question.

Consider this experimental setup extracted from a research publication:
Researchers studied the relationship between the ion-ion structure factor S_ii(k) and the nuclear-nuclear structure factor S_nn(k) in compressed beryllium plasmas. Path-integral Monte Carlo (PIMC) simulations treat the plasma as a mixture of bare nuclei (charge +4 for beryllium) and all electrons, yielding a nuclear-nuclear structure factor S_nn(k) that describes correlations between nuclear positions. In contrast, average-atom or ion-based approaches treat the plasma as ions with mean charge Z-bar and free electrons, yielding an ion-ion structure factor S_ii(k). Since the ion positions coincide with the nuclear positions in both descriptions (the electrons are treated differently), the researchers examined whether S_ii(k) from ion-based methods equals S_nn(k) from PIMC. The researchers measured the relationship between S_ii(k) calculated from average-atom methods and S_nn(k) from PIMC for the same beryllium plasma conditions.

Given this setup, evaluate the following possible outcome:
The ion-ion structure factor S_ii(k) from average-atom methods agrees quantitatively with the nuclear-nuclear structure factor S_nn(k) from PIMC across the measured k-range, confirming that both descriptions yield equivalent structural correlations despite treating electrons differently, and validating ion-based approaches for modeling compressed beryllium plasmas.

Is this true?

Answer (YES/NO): YES